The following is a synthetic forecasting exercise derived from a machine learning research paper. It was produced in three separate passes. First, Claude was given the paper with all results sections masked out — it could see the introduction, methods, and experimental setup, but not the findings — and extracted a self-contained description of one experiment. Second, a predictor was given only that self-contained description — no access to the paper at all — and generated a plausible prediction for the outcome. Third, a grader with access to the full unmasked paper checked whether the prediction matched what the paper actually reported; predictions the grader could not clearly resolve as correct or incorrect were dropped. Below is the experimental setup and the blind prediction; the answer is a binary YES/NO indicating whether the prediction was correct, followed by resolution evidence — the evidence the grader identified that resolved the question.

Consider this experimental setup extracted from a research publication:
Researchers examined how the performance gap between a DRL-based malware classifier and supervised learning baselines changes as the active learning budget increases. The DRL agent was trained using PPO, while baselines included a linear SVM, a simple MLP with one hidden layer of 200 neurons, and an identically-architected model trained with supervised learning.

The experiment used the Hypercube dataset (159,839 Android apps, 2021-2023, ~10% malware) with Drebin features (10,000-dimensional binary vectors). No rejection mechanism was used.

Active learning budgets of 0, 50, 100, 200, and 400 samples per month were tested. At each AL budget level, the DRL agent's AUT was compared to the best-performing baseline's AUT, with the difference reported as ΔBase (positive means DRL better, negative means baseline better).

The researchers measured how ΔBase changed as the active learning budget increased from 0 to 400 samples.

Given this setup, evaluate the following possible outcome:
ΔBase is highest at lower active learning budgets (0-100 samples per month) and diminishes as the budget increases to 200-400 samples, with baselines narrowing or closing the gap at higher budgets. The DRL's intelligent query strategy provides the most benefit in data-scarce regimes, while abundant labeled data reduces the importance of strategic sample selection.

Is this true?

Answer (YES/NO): NO